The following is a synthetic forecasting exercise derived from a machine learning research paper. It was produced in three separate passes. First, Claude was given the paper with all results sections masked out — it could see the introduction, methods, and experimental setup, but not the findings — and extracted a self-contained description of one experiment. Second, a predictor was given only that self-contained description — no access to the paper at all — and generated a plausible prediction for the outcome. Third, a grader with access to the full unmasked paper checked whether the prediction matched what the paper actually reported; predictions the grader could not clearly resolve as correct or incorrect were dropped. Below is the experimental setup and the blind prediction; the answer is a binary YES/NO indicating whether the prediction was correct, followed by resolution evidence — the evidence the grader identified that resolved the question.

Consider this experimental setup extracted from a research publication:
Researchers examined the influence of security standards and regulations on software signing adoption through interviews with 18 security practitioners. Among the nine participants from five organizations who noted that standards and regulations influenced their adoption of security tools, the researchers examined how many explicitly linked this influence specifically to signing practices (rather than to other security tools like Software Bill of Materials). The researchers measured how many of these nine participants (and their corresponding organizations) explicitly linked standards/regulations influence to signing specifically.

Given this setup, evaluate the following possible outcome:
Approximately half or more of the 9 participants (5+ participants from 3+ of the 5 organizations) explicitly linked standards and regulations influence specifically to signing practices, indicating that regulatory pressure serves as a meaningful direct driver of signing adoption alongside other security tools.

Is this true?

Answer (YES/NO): NO